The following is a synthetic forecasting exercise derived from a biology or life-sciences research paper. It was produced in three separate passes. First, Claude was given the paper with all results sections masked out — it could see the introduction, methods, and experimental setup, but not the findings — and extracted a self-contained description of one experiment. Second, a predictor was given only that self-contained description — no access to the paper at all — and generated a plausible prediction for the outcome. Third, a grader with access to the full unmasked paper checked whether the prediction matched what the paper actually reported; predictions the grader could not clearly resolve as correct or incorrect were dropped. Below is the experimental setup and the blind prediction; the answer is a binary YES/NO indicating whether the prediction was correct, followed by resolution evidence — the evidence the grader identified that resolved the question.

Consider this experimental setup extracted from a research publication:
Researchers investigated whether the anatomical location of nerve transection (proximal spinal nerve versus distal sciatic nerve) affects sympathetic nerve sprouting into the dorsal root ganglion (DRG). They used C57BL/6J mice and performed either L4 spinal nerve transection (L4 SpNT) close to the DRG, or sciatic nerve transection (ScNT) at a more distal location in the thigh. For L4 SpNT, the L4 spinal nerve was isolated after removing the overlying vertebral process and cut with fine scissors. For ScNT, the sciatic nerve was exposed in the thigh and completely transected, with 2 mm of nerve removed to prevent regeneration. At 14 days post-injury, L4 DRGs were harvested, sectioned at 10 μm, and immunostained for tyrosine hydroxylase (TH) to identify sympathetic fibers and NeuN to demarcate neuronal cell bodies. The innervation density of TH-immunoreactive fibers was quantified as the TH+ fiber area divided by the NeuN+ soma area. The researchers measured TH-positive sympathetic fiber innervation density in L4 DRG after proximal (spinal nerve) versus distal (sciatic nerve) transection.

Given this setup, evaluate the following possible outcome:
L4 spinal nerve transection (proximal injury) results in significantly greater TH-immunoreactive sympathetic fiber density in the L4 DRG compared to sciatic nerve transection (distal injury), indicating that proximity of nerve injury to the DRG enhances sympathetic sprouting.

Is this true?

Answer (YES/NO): NO